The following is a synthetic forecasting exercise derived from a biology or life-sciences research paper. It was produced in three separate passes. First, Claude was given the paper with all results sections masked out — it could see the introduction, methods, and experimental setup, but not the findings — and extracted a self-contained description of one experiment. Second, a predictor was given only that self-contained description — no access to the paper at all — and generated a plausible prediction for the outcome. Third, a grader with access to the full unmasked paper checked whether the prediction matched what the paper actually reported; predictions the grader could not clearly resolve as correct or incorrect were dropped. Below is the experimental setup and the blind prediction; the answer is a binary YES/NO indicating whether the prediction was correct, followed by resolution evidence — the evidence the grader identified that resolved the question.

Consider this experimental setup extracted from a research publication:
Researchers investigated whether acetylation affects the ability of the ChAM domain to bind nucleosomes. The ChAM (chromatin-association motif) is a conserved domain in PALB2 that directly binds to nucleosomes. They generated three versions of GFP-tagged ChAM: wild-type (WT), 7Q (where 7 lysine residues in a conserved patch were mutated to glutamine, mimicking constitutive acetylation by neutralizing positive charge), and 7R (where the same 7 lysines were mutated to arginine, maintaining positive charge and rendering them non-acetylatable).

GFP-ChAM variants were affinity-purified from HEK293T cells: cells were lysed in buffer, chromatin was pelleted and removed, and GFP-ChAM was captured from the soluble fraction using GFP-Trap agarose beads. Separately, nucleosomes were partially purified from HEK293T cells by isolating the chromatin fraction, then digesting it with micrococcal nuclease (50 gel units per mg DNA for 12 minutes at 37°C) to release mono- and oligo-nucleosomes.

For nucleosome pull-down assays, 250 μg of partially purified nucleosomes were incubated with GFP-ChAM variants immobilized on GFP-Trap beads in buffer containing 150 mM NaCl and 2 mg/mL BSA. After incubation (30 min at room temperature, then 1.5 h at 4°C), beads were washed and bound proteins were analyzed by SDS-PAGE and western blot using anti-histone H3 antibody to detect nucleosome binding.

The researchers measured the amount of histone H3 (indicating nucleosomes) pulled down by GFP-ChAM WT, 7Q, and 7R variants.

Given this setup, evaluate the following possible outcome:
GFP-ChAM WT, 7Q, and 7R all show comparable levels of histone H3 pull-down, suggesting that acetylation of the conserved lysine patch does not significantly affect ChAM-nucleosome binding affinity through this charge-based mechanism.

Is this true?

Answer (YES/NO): NO